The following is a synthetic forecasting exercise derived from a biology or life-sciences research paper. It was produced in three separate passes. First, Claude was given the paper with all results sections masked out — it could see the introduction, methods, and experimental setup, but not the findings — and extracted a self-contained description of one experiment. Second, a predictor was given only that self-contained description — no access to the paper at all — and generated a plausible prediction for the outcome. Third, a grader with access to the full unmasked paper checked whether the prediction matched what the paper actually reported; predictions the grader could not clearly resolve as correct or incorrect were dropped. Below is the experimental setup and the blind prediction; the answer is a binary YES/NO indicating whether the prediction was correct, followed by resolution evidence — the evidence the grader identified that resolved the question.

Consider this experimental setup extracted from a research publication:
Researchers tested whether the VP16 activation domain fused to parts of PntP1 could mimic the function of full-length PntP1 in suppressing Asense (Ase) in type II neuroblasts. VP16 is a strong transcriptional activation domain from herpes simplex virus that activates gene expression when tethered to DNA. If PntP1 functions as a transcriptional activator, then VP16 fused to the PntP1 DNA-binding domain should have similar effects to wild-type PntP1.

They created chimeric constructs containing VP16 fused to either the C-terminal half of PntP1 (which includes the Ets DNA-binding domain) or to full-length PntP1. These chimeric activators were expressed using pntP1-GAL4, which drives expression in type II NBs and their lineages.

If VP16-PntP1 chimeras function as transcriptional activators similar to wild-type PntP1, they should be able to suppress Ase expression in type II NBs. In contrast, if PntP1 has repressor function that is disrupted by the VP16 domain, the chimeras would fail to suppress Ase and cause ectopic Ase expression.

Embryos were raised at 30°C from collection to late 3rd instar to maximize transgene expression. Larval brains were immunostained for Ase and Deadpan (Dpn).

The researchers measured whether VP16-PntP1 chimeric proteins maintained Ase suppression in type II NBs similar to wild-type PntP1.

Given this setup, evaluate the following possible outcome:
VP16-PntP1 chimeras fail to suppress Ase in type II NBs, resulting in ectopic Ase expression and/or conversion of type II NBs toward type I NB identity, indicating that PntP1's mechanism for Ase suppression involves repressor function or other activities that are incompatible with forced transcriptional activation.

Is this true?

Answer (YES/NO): NO